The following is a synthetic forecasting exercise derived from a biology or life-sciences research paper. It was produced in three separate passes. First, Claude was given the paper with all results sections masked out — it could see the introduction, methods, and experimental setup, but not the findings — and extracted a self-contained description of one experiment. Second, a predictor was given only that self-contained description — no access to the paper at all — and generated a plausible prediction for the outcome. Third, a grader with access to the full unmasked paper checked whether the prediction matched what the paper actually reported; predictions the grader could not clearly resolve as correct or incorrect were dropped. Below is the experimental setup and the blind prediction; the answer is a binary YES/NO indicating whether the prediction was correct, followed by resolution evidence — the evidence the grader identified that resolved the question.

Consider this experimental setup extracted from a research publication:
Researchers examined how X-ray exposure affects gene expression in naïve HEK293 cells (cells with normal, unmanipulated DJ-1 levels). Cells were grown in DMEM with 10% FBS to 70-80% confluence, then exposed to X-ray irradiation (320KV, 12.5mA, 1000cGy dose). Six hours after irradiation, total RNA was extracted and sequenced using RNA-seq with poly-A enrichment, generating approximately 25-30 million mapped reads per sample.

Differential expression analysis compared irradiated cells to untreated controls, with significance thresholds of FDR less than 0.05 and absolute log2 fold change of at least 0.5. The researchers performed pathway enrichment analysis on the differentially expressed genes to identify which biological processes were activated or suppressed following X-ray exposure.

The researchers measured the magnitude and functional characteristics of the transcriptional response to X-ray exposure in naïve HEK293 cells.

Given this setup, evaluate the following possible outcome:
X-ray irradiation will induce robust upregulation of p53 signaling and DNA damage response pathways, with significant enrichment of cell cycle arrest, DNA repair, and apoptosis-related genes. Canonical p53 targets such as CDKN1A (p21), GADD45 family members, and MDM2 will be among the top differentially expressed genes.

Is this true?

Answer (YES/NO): NO